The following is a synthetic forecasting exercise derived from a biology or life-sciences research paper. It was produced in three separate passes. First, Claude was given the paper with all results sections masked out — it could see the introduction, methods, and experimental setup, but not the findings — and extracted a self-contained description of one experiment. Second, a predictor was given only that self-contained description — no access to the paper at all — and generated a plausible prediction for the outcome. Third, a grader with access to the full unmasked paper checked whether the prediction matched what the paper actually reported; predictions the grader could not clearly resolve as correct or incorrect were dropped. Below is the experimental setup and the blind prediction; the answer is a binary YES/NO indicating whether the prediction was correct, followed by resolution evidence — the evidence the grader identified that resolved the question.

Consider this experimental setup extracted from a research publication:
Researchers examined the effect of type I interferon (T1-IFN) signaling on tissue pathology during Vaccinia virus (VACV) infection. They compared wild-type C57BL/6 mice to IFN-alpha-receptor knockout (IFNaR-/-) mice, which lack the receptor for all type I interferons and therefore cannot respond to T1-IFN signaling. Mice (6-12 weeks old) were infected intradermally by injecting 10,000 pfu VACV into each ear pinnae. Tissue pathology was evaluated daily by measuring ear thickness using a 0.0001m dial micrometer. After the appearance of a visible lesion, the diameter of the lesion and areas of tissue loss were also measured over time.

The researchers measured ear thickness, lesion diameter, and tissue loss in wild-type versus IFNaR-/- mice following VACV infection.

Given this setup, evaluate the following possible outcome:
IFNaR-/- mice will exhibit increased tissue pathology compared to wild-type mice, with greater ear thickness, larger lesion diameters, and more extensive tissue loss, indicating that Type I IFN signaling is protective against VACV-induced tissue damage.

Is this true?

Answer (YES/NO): YES